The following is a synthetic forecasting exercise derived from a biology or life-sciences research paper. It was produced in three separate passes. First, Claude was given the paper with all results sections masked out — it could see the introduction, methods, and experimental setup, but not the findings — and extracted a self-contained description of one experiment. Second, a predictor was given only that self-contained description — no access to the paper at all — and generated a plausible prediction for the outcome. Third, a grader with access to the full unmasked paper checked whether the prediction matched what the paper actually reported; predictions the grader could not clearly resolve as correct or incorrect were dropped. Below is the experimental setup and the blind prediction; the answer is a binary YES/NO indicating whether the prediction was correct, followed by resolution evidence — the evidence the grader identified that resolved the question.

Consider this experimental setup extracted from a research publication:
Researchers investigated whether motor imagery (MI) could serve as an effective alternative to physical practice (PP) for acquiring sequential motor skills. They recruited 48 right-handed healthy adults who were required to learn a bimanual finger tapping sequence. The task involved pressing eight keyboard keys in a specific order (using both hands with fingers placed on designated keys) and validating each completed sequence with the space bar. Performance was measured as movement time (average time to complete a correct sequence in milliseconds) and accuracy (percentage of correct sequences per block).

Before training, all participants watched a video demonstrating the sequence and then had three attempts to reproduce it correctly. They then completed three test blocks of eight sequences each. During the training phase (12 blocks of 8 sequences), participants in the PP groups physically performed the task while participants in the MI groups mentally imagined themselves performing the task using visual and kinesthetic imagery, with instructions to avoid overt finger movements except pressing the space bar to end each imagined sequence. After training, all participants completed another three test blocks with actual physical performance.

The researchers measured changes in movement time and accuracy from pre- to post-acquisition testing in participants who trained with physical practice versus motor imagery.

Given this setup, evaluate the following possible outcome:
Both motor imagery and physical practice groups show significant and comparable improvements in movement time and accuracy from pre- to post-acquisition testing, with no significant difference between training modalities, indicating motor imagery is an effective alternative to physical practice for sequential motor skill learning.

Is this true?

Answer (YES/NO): NO